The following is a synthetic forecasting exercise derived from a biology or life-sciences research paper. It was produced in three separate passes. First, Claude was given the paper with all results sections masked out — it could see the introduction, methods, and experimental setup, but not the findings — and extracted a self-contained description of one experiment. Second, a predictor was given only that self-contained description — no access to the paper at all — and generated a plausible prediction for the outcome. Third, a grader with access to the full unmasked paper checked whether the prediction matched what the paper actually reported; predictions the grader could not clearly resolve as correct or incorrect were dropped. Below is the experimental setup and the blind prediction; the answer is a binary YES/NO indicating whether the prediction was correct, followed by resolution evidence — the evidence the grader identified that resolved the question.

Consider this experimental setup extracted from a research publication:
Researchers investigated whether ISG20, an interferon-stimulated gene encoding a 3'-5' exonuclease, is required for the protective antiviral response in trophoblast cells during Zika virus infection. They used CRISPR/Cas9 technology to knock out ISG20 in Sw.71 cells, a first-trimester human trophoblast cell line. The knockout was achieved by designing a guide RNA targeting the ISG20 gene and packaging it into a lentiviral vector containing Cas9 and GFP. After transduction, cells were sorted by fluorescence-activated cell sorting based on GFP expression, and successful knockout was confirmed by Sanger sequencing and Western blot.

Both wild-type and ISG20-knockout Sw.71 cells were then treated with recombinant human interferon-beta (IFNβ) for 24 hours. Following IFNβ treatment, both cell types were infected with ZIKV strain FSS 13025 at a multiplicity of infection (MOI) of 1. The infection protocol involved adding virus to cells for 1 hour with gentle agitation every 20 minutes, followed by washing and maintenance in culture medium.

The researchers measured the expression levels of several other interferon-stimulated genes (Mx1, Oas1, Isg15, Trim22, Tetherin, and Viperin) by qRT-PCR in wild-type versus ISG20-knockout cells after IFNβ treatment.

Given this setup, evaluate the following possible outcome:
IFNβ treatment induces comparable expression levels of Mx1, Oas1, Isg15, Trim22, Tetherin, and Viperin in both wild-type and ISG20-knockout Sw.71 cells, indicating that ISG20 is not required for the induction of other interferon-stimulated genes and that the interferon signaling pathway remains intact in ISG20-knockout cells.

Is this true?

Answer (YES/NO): NO